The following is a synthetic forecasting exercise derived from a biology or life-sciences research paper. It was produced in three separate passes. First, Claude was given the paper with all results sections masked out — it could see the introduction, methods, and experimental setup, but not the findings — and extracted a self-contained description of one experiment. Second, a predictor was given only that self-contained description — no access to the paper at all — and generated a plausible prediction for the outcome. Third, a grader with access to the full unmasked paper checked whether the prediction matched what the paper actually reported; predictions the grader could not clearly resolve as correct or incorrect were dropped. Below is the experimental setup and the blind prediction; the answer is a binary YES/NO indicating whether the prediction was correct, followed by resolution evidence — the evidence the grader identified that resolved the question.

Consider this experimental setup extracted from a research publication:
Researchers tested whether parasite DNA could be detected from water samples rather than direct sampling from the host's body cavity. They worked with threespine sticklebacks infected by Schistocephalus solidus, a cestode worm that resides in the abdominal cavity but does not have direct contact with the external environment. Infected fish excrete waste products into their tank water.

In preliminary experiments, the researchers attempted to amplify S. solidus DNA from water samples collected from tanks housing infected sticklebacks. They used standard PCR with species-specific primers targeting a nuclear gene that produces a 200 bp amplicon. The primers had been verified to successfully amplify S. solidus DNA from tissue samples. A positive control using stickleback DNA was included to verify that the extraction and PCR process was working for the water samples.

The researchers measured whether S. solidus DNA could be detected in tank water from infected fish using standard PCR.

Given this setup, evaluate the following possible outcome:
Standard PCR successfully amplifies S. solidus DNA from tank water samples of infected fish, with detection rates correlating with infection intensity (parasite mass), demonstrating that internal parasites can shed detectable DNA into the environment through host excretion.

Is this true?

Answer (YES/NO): NO